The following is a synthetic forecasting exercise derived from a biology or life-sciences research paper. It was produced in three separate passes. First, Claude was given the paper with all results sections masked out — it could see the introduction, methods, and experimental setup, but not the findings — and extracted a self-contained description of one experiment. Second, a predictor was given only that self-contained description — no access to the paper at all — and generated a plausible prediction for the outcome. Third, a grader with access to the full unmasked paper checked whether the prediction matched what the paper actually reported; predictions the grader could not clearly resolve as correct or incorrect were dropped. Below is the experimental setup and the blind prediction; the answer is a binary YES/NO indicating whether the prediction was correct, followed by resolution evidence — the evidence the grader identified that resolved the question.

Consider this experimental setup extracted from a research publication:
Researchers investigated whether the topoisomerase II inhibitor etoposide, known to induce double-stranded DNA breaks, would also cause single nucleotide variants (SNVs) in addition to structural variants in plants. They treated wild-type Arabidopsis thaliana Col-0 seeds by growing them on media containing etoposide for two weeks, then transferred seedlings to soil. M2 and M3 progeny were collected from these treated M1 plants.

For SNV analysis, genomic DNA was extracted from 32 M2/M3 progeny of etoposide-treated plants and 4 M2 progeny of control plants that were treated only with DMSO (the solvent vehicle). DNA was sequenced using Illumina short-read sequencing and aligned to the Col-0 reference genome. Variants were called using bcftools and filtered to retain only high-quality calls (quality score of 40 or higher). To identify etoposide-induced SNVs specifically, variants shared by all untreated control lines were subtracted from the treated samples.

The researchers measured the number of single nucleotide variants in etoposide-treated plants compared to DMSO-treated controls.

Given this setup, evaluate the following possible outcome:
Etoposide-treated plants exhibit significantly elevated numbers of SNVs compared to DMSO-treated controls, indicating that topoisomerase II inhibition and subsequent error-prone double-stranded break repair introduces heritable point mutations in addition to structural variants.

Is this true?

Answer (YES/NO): NO